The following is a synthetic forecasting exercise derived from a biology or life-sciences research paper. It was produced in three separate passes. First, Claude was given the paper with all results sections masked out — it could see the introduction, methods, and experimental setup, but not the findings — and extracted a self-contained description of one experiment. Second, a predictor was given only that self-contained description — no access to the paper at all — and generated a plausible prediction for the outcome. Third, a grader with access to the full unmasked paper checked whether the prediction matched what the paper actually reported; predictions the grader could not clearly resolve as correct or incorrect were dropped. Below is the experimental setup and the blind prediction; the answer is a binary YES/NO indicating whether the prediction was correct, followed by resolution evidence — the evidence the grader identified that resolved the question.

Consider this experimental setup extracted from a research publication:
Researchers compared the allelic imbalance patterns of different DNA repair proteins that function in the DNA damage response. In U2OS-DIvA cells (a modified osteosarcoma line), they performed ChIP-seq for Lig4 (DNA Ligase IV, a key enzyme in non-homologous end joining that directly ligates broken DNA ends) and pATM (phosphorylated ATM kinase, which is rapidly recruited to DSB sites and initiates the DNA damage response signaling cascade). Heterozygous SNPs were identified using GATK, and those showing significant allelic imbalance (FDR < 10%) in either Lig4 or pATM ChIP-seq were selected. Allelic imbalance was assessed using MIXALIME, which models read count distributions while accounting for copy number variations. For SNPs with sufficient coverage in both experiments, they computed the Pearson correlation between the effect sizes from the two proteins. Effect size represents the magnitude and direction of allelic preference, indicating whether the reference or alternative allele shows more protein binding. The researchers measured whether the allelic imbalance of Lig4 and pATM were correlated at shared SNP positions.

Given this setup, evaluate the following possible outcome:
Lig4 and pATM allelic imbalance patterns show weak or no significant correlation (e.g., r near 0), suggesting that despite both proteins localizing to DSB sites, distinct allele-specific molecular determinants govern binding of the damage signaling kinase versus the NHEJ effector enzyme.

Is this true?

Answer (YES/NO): NO